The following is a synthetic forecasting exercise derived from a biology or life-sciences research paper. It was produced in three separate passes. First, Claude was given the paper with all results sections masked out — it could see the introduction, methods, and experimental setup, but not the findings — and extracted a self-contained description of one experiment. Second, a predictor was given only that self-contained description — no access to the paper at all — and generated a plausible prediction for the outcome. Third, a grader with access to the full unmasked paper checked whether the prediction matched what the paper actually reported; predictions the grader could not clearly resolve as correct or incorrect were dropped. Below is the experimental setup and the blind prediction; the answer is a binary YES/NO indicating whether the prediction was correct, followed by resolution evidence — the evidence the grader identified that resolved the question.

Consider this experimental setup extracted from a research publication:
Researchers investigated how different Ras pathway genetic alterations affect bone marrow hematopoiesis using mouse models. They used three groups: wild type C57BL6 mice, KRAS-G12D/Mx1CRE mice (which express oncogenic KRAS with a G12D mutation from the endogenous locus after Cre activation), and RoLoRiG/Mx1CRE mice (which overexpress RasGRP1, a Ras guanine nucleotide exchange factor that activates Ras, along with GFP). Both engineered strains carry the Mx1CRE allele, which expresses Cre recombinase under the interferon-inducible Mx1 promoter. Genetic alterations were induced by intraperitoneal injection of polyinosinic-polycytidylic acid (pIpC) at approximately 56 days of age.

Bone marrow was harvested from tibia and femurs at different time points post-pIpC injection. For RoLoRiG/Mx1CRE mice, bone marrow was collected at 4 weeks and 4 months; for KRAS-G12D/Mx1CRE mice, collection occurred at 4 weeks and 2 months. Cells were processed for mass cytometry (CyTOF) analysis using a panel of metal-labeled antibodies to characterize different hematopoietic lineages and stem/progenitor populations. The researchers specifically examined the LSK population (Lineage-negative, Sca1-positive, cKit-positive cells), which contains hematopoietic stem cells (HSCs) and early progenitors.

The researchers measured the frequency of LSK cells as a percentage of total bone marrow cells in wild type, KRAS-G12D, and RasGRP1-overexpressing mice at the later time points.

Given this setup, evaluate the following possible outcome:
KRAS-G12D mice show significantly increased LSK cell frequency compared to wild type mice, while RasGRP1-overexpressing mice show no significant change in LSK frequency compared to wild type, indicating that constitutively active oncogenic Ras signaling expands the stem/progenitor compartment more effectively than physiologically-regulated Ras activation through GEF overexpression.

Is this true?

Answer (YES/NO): NO